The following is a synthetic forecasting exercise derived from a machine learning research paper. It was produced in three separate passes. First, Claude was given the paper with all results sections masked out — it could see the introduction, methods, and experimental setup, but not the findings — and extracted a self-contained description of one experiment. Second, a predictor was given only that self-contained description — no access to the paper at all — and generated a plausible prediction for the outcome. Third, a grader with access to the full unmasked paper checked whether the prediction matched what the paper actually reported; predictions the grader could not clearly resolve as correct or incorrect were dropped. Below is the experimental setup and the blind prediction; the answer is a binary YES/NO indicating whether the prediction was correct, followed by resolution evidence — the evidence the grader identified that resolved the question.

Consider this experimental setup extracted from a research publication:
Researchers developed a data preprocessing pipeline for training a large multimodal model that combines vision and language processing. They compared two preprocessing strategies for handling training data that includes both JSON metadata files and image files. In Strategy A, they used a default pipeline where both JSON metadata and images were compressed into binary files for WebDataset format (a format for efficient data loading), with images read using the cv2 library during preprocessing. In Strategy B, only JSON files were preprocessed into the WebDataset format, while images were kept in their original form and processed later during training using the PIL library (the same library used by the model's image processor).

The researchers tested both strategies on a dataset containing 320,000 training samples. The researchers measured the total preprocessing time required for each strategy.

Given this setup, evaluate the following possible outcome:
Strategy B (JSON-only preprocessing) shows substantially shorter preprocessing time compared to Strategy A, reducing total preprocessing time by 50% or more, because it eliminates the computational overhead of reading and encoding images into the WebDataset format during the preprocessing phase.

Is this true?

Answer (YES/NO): YES